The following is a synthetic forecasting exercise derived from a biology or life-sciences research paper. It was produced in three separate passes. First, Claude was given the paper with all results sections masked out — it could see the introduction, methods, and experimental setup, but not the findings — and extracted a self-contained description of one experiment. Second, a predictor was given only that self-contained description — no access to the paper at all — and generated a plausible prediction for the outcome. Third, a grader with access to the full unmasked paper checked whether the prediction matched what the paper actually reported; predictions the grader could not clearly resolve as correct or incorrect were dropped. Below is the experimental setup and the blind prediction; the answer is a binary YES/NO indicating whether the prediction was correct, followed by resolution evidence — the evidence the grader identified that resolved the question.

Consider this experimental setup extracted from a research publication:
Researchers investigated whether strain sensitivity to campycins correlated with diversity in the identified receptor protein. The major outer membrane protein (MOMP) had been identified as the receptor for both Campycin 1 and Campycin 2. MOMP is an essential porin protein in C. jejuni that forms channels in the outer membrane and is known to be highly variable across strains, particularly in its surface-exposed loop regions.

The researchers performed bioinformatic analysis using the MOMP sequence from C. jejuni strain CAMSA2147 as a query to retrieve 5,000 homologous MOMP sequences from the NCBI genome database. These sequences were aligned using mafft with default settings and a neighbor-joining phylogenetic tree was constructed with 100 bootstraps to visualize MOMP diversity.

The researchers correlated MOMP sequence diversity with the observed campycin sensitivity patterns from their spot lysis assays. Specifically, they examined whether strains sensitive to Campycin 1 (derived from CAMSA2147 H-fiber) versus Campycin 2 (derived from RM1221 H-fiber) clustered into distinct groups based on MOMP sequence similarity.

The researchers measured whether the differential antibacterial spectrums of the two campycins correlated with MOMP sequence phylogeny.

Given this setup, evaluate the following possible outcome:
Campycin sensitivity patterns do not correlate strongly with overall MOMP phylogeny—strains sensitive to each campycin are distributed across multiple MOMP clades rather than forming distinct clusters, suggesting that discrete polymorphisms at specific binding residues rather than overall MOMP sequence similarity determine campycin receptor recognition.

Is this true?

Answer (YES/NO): NO